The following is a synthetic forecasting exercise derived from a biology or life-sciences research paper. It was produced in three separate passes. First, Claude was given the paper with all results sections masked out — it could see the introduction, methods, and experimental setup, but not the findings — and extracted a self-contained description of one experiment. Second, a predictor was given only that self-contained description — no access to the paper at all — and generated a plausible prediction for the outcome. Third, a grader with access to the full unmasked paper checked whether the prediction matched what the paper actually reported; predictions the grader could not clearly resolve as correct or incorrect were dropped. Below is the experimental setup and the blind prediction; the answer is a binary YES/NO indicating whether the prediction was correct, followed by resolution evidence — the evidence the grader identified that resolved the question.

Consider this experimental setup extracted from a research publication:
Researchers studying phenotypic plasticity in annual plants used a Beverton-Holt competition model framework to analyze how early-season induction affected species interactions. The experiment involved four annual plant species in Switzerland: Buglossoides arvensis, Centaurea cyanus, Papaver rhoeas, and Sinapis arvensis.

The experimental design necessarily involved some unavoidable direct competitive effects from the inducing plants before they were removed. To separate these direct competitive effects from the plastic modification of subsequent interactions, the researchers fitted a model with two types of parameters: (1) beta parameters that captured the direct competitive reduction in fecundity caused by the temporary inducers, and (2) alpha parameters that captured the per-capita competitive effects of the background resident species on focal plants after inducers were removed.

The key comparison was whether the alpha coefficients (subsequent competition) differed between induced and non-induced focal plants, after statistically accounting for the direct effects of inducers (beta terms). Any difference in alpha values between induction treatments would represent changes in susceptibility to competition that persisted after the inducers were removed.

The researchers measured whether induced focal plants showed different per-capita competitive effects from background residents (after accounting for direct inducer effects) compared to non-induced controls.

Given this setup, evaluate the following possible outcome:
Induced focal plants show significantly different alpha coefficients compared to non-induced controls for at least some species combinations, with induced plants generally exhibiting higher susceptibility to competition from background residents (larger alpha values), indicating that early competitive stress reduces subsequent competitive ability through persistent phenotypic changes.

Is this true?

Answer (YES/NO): YES